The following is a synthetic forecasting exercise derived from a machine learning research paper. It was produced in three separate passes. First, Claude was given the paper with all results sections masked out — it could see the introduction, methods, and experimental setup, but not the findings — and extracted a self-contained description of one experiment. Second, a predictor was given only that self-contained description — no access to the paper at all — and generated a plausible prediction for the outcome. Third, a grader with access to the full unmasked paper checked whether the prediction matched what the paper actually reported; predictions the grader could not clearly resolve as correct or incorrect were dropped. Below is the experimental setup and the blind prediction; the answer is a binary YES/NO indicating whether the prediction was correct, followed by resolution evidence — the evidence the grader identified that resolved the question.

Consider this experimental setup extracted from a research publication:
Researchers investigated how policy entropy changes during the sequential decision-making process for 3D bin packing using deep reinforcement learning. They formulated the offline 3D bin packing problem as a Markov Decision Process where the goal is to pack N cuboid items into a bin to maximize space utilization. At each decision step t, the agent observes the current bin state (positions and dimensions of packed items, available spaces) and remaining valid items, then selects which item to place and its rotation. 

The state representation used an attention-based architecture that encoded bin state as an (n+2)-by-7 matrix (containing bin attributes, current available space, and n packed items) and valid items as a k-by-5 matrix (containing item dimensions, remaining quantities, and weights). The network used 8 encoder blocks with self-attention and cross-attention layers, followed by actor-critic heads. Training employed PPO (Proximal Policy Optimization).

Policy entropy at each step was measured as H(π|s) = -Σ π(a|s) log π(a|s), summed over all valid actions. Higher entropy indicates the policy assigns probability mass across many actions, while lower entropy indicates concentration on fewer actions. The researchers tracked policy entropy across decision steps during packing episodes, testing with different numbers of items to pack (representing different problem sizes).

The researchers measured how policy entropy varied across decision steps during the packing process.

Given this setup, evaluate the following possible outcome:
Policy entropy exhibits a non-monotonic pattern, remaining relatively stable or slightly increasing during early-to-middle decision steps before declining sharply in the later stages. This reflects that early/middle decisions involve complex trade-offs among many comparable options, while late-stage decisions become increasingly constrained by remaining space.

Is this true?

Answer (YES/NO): NO